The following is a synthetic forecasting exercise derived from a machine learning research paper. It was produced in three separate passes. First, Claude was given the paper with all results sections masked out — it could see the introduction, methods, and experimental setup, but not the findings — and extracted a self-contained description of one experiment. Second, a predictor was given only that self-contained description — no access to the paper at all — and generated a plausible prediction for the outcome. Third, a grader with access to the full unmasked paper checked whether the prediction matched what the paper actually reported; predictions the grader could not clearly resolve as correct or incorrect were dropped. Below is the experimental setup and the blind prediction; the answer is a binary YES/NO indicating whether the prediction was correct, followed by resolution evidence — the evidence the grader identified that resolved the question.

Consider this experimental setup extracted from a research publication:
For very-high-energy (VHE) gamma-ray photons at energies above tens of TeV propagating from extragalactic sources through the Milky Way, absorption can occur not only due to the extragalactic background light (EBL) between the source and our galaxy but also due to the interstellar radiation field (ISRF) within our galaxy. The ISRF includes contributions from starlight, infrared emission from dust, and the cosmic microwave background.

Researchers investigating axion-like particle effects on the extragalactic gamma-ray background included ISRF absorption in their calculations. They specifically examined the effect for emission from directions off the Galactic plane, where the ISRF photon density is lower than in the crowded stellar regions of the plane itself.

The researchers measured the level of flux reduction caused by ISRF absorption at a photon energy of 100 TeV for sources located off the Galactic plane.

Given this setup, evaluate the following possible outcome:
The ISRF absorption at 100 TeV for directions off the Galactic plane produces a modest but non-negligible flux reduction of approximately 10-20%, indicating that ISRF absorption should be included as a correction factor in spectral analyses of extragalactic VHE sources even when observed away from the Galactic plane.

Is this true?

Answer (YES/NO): NO